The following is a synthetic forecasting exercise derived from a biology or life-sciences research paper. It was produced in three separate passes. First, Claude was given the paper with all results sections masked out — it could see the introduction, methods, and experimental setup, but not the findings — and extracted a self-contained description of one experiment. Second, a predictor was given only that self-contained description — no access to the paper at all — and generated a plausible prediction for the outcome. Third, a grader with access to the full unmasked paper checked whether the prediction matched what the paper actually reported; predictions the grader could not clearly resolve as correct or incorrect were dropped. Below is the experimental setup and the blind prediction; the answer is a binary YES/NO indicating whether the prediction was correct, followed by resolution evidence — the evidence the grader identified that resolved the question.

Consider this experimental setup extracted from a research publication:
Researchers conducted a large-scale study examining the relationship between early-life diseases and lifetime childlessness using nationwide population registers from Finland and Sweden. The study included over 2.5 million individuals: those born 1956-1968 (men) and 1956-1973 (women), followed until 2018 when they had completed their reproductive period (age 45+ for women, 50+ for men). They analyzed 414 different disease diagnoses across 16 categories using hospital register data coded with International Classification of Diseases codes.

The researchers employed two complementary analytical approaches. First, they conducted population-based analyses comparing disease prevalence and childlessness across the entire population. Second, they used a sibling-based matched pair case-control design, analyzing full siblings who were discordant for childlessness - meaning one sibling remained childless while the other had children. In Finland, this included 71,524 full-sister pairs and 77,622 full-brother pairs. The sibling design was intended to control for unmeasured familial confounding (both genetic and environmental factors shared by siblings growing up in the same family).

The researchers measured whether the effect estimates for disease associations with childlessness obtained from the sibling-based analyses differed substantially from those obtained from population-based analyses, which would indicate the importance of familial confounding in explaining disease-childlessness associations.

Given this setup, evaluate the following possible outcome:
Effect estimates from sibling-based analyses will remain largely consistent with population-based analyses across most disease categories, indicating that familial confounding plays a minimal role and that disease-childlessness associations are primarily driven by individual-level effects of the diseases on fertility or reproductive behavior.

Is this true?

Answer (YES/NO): YES